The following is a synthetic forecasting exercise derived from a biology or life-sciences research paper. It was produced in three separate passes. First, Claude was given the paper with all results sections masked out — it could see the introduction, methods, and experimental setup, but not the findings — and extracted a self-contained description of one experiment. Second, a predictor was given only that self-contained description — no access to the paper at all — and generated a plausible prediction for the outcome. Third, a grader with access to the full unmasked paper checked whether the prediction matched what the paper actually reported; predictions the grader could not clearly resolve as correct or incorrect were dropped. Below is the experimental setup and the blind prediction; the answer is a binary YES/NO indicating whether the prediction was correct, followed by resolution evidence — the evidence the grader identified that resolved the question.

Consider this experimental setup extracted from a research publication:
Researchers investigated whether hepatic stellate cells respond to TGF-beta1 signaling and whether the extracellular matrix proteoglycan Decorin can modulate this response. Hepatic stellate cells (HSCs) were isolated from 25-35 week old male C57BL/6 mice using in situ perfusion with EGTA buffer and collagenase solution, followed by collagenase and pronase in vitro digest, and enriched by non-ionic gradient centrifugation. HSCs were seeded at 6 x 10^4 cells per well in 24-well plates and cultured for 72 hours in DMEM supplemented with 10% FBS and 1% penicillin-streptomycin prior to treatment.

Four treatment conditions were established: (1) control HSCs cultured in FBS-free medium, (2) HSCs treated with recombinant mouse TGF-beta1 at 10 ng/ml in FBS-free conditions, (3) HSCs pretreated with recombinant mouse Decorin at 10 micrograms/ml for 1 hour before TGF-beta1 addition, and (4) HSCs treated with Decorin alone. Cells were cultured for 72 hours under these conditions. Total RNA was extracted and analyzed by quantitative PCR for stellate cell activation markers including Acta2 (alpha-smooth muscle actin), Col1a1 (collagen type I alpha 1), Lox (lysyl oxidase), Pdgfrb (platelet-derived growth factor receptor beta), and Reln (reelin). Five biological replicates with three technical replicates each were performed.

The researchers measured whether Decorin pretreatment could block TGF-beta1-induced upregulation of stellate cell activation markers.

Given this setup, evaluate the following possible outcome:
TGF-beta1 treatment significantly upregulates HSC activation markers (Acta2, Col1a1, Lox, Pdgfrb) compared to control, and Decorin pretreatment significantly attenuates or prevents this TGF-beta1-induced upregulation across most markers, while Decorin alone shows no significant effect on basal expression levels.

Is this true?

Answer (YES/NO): NO